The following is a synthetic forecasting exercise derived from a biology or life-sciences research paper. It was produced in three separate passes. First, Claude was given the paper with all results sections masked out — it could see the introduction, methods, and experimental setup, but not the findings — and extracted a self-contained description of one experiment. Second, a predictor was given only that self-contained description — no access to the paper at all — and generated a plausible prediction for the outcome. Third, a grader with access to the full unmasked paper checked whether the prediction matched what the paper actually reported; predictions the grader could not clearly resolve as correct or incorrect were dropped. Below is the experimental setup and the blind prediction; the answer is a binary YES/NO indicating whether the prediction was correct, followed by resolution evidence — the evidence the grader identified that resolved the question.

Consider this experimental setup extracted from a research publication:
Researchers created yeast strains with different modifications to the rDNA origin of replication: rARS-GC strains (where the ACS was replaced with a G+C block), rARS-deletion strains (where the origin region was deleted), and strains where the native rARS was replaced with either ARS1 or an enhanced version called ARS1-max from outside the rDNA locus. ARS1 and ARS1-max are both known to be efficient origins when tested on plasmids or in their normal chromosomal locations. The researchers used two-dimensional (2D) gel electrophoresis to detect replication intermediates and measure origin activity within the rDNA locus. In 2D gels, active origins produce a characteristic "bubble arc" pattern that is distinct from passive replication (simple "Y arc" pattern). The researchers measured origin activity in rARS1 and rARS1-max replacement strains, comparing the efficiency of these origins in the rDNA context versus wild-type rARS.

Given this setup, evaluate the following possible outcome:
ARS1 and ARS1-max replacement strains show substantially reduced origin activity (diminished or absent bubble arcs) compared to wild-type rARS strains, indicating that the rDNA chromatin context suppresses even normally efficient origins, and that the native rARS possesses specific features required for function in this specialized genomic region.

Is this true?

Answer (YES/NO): YES